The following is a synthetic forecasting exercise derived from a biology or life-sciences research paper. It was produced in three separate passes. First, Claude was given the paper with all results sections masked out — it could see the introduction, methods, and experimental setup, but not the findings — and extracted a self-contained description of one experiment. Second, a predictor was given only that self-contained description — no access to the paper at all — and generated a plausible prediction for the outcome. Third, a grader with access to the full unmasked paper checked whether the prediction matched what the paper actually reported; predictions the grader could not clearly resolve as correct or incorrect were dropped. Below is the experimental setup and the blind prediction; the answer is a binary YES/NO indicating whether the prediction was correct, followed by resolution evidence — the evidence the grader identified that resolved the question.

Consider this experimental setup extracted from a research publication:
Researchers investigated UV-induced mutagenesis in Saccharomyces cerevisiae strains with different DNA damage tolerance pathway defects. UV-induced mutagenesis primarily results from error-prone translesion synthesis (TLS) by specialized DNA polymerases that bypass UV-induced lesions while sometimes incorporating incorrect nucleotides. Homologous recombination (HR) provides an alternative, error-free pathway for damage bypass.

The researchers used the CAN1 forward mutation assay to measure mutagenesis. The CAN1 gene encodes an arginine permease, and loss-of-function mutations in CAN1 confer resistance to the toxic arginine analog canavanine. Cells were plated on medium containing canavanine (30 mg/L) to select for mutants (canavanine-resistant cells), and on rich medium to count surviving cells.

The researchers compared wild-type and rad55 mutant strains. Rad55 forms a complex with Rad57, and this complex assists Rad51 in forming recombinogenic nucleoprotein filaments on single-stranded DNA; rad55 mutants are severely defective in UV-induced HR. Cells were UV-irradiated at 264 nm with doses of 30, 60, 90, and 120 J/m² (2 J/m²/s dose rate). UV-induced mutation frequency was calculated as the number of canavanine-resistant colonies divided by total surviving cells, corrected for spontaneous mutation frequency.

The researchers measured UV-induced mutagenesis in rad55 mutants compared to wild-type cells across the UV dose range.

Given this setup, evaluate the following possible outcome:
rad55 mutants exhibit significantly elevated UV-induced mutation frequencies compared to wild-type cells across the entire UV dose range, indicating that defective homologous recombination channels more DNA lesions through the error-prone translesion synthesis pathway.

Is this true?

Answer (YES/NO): YES